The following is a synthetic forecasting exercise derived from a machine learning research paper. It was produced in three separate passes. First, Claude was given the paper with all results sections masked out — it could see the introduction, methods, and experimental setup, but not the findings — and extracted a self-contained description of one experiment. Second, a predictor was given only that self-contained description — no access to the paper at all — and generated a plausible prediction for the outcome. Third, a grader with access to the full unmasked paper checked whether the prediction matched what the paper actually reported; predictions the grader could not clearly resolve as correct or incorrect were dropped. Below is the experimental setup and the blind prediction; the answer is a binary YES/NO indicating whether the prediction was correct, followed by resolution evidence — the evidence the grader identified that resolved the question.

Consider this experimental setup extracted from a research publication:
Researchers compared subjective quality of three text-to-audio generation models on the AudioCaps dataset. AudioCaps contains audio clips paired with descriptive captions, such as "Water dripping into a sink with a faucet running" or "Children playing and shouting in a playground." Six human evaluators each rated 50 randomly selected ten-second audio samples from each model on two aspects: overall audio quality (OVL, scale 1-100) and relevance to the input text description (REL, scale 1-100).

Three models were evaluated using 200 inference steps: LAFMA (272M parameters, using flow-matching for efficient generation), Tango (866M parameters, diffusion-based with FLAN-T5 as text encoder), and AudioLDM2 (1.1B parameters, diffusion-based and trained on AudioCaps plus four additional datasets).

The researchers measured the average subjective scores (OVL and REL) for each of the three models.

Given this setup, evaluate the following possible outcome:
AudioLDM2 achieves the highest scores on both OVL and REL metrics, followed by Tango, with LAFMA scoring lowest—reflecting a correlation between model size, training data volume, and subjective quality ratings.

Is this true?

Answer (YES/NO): NO